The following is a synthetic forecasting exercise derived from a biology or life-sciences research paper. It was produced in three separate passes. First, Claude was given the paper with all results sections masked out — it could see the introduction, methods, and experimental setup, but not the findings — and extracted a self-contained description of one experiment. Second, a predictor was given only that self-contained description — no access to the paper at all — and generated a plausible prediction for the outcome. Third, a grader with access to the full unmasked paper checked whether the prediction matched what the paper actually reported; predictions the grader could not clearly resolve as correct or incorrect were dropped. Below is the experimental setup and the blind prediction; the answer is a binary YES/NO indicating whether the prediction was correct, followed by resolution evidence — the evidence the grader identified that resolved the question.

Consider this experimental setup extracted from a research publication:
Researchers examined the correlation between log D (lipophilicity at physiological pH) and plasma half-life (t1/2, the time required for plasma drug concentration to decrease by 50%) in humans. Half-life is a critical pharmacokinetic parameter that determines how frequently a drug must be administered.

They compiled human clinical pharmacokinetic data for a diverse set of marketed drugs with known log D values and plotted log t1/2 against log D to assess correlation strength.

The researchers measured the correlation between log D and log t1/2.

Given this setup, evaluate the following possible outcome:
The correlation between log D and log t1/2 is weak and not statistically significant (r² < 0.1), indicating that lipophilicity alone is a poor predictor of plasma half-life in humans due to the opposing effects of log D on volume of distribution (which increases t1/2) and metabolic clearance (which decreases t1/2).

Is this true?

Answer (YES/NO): YES